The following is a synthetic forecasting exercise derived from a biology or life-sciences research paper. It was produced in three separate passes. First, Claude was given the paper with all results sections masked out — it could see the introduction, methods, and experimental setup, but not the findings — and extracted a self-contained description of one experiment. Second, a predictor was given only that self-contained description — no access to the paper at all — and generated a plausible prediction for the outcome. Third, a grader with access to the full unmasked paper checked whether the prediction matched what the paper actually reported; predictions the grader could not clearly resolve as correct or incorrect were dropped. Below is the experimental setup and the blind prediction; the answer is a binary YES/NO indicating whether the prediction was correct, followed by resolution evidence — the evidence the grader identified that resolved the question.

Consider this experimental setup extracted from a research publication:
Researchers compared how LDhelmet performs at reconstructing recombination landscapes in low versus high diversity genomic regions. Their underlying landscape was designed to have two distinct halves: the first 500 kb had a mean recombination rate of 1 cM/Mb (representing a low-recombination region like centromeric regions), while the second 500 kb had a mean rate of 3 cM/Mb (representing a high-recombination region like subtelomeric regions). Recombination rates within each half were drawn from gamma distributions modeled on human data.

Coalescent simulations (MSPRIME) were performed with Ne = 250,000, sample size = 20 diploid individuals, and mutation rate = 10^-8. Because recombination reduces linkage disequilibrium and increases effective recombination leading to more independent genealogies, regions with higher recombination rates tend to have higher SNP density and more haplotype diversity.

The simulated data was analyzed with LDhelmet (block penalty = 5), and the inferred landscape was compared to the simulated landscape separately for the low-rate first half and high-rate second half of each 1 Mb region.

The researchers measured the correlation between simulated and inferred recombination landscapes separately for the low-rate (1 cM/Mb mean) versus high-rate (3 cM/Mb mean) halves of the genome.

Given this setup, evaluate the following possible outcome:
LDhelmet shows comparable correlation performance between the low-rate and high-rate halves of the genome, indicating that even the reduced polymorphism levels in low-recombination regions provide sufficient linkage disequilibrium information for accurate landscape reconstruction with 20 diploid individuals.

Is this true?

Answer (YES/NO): YES